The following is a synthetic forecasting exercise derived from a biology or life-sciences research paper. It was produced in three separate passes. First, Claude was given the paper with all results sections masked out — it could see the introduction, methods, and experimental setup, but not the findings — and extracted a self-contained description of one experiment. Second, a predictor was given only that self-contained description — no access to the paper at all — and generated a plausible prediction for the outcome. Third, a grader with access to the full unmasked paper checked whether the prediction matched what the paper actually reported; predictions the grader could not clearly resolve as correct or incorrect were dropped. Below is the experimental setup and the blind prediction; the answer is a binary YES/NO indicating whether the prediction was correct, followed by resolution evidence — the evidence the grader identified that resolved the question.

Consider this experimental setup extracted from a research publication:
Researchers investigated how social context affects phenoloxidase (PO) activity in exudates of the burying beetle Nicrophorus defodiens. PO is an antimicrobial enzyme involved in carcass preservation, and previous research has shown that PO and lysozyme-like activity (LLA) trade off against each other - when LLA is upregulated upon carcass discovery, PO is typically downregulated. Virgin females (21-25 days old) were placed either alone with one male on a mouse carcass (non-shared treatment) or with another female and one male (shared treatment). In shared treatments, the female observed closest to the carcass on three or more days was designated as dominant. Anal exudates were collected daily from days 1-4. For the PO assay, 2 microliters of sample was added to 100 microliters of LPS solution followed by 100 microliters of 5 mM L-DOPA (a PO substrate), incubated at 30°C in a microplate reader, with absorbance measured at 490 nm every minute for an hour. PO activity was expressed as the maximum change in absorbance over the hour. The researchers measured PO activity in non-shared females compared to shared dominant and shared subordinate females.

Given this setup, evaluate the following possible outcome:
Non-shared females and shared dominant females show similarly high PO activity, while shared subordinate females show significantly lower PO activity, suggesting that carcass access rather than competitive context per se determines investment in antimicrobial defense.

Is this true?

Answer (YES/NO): NO